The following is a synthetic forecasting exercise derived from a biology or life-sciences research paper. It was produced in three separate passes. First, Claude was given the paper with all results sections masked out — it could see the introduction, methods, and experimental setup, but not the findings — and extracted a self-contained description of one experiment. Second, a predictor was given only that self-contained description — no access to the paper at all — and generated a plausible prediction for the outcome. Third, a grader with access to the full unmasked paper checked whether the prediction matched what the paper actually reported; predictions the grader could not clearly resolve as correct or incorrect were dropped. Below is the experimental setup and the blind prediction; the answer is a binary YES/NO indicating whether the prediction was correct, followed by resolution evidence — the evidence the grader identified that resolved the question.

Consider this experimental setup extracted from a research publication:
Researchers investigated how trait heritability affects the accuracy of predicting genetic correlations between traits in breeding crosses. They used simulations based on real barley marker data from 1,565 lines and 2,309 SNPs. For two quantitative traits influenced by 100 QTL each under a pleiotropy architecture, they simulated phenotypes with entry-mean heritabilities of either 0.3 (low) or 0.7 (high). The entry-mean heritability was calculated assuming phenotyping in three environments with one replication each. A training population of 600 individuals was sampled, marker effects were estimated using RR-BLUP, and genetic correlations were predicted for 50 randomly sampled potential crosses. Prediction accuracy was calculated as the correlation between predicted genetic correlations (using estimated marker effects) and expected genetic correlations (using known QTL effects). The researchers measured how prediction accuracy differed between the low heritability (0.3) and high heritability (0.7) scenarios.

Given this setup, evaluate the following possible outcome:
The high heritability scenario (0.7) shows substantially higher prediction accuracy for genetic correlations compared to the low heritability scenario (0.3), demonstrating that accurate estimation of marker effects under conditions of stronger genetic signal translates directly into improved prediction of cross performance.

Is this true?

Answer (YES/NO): YES